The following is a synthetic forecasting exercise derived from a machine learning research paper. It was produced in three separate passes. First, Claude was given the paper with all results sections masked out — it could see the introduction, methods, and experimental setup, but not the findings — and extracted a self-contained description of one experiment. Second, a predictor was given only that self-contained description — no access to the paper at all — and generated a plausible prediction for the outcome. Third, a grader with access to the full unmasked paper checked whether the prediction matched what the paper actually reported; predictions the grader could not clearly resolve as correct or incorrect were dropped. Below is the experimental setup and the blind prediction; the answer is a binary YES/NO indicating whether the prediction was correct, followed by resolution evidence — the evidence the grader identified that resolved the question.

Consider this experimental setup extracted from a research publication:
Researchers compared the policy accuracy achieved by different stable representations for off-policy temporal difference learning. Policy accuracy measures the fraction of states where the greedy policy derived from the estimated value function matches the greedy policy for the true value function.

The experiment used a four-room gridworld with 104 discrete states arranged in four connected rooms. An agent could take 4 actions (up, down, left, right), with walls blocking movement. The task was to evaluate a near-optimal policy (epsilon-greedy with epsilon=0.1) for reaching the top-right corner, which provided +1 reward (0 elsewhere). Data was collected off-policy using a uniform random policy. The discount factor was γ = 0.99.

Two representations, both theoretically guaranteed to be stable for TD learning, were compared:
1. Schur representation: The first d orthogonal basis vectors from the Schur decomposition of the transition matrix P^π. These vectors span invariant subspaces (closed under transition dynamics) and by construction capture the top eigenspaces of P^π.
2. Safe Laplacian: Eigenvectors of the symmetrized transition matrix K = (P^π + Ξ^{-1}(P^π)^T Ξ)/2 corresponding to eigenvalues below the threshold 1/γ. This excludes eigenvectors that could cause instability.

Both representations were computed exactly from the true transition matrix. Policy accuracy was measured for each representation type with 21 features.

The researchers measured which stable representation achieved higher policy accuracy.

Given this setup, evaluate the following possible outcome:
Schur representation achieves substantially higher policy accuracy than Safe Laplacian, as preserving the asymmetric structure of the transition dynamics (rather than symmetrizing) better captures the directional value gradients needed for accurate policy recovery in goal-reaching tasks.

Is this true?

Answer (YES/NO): YES